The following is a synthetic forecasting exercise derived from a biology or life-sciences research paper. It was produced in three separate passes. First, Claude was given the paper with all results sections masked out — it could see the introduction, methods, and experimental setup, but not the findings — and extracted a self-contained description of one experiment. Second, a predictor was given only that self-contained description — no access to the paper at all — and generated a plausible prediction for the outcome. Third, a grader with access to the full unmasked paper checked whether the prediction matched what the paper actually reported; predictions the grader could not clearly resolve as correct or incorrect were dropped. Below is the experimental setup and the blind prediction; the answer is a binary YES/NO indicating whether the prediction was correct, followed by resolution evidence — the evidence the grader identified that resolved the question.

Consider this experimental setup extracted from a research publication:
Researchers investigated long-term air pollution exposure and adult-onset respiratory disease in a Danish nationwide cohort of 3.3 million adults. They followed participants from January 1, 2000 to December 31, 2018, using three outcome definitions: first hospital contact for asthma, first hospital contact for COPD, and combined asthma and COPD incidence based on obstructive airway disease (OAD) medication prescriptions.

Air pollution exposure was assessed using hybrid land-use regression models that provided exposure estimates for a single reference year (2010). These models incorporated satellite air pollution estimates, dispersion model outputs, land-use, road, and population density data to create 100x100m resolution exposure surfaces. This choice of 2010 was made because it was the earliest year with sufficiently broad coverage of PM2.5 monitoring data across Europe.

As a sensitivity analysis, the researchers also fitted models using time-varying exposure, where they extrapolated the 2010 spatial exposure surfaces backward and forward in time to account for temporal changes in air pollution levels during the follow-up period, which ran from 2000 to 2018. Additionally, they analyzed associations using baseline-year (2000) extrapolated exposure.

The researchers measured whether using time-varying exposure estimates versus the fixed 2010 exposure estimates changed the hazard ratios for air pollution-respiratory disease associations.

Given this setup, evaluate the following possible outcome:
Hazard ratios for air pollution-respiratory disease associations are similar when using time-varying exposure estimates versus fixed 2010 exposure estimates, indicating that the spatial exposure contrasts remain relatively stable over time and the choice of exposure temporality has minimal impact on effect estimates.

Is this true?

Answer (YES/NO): YES